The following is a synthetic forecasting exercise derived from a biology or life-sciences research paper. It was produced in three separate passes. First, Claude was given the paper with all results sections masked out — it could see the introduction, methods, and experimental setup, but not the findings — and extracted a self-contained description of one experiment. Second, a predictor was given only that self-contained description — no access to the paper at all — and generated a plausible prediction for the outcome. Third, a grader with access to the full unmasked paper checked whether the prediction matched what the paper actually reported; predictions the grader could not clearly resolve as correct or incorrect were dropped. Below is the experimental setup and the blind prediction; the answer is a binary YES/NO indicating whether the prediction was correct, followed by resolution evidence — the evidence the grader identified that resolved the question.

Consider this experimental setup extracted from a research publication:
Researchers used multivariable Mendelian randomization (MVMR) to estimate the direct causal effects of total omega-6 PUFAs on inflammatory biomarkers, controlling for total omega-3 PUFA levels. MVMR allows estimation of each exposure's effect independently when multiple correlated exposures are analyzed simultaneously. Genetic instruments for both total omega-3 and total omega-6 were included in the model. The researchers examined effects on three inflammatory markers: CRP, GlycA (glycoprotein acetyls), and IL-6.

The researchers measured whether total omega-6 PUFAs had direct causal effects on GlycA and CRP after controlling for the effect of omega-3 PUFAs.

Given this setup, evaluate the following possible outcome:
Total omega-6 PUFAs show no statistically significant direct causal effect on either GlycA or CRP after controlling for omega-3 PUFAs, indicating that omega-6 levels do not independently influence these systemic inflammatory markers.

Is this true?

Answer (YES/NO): NO